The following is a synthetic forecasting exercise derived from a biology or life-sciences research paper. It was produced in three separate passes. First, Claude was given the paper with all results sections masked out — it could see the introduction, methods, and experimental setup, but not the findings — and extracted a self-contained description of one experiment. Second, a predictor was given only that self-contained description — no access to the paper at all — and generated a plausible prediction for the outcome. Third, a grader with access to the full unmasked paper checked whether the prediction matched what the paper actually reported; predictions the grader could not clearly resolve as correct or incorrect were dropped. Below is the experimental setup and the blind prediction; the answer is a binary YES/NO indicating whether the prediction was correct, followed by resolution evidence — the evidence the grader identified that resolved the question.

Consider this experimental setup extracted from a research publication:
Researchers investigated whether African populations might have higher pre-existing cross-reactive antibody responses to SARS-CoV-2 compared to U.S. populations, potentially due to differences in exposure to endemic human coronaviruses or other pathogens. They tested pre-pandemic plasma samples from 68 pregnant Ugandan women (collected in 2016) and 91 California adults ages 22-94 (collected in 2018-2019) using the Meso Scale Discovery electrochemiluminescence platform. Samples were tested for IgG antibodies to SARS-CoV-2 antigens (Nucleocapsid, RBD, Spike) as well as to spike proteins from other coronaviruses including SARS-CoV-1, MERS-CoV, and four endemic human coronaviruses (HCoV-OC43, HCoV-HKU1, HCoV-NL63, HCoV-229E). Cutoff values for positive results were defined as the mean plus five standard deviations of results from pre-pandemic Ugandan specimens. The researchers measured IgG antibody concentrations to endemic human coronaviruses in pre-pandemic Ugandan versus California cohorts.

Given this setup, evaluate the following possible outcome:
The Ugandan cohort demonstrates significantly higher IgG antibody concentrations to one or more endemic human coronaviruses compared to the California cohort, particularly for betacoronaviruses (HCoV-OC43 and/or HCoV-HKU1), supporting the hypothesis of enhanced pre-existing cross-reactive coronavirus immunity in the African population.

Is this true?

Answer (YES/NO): NO